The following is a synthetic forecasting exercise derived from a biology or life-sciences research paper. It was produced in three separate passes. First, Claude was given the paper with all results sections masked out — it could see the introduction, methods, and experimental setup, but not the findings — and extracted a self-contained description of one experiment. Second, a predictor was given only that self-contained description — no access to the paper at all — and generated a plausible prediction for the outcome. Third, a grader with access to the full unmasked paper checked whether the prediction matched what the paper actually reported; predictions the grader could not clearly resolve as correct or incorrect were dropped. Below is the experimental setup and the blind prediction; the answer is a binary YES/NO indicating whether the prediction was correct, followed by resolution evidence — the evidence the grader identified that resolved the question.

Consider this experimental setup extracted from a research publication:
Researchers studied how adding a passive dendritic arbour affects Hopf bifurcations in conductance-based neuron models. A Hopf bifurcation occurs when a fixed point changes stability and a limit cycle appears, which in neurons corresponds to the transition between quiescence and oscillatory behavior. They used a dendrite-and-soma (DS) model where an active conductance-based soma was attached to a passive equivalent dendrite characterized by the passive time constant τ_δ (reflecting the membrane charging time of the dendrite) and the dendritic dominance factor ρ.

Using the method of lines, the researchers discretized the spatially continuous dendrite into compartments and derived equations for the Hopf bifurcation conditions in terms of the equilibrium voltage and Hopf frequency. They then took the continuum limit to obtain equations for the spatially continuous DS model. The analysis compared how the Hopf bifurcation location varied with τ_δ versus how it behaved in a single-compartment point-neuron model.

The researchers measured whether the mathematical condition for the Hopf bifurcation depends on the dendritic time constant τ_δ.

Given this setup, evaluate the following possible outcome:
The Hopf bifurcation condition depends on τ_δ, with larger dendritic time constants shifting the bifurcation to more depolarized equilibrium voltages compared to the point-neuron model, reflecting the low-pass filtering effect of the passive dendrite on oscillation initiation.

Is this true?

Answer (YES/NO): NO